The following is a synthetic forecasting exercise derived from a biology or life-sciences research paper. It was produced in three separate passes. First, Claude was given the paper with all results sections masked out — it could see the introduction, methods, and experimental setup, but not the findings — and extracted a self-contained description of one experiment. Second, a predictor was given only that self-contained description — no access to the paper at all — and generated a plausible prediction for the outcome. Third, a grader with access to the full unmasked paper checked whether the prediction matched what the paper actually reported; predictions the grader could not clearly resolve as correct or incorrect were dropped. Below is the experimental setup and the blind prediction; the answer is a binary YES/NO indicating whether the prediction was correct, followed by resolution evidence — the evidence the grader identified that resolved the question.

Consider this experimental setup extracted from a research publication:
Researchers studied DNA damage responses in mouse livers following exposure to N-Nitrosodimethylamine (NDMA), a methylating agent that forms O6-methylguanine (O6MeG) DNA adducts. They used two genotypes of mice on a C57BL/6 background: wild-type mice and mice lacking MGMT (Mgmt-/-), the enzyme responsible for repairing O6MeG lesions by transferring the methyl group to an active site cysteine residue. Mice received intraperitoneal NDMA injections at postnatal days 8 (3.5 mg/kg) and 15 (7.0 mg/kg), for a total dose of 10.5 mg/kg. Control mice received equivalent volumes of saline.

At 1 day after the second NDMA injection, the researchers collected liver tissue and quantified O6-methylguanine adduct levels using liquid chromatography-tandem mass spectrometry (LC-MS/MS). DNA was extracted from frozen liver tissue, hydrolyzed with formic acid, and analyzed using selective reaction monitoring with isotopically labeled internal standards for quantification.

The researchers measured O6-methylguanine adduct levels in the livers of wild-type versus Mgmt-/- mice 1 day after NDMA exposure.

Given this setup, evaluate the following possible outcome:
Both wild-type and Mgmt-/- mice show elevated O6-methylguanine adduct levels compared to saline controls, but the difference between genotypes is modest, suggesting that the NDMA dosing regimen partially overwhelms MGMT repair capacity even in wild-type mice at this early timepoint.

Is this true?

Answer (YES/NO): NO